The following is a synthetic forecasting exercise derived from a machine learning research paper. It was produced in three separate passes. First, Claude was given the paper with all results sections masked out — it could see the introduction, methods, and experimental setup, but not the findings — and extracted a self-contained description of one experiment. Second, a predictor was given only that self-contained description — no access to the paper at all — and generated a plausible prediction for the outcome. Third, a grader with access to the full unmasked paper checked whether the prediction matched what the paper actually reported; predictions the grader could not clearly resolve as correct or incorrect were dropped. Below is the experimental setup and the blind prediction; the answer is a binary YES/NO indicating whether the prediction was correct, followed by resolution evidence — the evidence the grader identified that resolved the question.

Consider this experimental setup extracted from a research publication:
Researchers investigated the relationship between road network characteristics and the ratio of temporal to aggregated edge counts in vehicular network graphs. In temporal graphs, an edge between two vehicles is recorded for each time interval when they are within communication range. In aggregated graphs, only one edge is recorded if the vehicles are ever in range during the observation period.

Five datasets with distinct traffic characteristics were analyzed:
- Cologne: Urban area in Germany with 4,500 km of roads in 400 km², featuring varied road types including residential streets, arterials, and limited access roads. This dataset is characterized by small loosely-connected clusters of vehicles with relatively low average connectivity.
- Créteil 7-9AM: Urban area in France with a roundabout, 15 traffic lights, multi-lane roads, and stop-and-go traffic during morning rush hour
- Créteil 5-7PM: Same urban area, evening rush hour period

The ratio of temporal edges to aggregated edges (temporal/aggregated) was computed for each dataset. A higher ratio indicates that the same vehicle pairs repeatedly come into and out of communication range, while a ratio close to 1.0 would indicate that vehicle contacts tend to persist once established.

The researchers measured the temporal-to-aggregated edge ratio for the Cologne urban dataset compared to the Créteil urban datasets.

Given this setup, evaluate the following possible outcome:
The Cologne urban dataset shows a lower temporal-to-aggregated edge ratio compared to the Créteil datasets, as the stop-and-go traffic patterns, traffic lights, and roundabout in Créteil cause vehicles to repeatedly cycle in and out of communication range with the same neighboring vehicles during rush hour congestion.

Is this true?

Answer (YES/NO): YES